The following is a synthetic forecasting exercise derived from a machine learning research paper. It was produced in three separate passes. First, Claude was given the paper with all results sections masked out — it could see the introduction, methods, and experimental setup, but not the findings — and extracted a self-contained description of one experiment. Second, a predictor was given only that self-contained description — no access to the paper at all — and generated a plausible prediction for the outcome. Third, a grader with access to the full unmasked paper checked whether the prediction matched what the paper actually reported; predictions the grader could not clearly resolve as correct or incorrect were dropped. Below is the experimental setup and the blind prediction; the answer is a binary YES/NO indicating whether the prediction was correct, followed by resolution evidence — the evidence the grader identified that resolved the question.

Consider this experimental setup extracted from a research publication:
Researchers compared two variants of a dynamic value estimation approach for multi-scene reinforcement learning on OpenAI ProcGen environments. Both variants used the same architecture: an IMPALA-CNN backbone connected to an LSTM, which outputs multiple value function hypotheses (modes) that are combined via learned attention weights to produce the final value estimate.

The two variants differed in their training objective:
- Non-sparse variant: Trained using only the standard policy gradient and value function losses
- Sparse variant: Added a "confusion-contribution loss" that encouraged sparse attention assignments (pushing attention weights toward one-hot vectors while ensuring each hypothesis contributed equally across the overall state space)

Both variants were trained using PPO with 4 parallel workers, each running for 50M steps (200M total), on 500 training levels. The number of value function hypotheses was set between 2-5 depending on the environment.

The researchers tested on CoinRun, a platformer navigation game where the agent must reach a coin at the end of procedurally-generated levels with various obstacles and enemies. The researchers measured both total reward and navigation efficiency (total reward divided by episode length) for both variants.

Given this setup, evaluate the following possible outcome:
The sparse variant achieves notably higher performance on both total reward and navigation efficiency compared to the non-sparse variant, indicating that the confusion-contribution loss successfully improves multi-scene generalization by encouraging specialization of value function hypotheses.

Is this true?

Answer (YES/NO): NO